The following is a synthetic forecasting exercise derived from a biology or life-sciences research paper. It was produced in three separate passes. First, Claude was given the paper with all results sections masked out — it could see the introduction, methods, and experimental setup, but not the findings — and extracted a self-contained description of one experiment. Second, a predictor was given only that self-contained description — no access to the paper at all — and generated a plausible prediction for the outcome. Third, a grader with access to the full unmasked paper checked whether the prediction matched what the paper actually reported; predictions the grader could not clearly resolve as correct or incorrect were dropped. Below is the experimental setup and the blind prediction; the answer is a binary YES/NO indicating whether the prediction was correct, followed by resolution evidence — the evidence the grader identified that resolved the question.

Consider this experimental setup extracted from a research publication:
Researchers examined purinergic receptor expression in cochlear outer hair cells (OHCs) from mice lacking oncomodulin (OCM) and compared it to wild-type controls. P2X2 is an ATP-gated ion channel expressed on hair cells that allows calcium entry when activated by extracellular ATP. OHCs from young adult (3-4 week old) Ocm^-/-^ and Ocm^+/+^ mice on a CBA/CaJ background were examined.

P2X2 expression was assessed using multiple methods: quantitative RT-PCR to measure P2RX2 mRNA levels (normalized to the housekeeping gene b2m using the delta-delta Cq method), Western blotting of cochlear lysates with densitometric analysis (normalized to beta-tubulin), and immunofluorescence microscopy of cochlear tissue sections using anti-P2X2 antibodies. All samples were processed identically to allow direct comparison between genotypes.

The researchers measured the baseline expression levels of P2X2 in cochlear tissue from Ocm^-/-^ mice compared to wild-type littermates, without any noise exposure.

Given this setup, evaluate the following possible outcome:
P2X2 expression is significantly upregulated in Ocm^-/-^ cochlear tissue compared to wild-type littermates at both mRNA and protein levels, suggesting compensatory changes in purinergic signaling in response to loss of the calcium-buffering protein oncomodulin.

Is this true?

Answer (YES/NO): YES